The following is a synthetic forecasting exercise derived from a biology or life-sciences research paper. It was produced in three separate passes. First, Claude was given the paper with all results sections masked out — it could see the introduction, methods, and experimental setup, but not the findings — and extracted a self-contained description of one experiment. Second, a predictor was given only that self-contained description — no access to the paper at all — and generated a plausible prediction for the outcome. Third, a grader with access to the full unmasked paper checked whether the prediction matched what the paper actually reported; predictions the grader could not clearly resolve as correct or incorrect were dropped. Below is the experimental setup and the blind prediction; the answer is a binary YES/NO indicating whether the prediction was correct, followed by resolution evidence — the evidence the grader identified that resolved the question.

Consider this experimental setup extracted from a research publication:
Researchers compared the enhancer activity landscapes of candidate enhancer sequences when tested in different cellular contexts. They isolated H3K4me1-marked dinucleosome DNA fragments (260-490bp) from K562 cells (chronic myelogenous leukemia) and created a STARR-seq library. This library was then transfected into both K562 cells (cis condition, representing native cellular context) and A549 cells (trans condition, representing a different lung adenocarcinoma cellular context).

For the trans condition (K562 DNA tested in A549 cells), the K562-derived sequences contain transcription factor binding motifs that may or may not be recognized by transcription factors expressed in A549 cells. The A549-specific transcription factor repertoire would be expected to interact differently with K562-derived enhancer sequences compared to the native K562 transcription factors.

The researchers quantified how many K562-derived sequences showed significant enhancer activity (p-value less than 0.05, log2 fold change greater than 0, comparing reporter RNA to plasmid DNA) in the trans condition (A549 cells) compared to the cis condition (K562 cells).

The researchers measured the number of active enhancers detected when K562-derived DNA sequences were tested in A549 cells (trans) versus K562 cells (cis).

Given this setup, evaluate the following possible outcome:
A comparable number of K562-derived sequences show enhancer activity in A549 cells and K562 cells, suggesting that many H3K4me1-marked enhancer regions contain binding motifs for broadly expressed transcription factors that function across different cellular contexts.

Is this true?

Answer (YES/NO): YES